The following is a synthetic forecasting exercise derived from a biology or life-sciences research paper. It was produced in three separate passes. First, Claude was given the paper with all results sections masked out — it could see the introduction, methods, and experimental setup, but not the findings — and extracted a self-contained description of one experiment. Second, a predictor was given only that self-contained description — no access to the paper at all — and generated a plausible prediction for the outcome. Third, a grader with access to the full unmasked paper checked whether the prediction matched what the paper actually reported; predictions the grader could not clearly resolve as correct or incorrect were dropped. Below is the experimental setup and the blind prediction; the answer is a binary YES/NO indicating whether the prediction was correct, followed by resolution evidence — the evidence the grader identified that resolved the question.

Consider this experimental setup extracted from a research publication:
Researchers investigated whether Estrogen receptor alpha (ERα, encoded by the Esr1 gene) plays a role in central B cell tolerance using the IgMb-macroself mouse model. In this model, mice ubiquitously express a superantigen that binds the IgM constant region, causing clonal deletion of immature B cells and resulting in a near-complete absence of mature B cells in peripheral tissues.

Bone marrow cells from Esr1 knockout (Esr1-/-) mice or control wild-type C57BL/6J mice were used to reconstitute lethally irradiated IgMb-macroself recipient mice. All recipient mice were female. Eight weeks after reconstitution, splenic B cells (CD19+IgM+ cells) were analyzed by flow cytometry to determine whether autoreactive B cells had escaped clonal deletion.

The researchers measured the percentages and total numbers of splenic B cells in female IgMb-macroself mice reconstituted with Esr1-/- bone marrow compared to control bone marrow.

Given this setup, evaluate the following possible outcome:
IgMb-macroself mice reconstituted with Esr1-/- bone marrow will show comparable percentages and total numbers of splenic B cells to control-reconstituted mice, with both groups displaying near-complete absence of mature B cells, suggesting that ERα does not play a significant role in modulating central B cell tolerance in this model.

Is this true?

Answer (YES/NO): NO